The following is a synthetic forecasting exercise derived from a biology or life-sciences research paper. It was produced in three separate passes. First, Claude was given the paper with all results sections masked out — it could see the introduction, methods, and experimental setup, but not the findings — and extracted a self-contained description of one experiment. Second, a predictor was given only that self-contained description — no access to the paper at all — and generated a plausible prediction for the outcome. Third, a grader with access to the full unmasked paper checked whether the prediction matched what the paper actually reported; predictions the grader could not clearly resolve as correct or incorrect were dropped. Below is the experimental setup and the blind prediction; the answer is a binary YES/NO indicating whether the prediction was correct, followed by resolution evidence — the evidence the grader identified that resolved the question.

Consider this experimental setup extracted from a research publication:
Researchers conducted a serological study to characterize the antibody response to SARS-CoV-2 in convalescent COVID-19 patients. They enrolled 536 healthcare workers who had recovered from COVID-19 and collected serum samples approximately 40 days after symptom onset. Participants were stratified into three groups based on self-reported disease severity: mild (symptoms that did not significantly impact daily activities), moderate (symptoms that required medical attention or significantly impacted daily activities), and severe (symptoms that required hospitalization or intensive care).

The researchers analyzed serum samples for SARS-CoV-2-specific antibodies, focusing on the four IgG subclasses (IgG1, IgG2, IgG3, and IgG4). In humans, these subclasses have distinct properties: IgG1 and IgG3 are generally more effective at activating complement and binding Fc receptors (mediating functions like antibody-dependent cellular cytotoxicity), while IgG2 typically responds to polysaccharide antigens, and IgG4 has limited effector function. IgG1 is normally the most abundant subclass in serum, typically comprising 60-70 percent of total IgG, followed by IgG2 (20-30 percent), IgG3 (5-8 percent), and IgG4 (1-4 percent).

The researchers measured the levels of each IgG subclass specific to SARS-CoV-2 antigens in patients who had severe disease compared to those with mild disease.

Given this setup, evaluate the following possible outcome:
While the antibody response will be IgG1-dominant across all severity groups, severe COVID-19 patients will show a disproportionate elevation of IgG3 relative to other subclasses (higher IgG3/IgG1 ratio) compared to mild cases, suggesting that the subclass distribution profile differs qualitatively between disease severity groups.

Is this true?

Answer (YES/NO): YES